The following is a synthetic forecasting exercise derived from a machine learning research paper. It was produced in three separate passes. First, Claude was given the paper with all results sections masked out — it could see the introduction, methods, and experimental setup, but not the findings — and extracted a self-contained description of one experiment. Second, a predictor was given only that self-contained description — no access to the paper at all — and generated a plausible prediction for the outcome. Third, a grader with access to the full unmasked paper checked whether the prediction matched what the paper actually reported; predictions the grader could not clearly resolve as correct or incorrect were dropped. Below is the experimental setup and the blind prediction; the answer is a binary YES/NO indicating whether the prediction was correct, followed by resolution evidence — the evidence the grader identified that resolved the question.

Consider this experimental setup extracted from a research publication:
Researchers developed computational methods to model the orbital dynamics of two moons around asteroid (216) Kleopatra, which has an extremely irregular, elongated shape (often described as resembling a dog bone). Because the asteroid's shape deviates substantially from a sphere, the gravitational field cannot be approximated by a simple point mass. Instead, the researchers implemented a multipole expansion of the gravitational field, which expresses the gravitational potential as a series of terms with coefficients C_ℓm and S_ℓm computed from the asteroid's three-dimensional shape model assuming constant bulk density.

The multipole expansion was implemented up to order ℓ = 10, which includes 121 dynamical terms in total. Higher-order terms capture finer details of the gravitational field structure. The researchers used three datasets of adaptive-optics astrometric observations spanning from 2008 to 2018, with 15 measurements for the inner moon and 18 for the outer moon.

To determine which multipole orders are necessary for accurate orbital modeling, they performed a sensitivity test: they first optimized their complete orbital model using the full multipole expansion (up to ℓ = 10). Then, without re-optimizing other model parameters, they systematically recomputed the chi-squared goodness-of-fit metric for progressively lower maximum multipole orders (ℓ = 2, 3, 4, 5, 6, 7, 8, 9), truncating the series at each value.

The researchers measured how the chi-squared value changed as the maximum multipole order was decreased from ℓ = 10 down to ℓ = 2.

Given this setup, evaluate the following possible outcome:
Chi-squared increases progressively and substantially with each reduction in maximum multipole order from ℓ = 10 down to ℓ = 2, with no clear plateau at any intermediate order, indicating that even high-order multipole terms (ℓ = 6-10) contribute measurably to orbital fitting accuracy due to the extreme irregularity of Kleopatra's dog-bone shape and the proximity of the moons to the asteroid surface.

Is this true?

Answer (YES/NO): NO